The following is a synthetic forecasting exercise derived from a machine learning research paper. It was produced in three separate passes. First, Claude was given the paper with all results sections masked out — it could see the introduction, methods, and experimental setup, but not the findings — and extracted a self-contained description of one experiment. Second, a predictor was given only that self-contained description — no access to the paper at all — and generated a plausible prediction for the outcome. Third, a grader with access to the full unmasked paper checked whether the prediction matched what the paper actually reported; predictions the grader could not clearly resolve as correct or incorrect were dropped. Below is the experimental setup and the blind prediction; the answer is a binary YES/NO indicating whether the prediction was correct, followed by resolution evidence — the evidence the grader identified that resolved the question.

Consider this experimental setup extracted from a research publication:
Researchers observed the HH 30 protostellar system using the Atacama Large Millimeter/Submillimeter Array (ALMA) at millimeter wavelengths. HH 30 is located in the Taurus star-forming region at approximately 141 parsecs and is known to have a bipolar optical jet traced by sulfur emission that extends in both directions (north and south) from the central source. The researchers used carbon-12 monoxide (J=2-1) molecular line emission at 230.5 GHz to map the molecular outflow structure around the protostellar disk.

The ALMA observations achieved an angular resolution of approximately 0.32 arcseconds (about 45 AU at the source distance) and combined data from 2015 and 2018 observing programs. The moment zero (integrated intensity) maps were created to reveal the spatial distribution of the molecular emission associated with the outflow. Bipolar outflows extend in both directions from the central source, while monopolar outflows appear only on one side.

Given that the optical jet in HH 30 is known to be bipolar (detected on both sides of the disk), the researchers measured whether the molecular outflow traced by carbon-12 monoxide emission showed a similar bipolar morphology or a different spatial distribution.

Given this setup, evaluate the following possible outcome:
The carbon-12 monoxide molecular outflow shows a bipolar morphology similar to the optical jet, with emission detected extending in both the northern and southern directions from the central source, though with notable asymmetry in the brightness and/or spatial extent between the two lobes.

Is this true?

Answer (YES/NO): NO